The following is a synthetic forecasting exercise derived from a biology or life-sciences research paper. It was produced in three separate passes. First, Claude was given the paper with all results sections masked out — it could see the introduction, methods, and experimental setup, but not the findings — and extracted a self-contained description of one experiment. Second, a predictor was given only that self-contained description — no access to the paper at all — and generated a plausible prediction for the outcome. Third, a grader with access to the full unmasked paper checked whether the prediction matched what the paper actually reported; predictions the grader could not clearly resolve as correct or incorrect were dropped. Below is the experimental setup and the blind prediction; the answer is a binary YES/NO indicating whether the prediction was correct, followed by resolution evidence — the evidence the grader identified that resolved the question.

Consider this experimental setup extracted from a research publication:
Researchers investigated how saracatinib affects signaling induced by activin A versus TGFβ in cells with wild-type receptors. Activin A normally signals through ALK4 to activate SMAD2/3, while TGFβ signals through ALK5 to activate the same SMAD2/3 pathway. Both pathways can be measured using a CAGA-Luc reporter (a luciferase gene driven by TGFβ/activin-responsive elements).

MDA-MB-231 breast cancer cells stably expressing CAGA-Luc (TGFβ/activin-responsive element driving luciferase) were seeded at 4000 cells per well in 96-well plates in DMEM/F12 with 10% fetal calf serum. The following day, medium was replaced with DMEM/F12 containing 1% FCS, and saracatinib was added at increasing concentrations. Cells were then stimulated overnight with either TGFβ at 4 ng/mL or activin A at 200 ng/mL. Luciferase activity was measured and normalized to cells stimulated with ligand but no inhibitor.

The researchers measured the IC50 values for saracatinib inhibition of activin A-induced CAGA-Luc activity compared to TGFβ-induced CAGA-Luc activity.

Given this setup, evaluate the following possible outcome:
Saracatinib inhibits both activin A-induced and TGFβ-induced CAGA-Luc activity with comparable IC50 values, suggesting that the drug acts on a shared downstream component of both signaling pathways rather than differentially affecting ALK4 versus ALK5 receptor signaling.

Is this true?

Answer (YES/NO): NO